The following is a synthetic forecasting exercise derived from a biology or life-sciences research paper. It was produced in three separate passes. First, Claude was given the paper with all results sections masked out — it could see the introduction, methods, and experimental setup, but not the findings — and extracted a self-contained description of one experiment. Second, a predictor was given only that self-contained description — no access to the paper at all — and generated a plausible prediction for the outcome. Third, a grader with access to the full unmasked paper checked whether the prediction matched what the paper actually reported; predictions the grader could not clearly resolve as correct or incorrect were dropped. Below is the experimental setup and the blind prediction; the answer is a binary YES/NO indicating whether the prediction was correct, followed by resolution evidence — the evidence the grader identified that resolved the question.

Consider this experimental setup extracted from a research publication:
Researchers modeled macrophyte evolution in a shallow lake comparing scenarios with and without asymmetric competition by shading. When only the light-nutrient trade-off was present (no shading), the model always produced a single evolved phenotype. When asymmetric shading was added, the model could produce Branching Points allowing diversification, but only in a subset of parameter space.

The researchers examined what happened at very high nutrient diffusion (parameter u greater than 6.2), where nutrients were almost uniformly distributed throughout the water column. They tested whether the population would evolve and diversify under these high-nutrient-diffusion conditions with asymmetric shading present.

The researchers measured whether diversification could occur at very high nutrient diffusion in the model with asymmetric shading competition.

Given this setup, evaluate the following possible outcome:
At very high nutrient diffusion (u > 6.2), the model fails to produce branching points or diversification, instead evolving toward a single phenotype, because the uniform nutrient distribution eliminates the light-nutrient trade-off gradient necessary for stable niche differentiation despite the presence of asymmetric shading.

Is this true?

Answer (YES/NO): YES